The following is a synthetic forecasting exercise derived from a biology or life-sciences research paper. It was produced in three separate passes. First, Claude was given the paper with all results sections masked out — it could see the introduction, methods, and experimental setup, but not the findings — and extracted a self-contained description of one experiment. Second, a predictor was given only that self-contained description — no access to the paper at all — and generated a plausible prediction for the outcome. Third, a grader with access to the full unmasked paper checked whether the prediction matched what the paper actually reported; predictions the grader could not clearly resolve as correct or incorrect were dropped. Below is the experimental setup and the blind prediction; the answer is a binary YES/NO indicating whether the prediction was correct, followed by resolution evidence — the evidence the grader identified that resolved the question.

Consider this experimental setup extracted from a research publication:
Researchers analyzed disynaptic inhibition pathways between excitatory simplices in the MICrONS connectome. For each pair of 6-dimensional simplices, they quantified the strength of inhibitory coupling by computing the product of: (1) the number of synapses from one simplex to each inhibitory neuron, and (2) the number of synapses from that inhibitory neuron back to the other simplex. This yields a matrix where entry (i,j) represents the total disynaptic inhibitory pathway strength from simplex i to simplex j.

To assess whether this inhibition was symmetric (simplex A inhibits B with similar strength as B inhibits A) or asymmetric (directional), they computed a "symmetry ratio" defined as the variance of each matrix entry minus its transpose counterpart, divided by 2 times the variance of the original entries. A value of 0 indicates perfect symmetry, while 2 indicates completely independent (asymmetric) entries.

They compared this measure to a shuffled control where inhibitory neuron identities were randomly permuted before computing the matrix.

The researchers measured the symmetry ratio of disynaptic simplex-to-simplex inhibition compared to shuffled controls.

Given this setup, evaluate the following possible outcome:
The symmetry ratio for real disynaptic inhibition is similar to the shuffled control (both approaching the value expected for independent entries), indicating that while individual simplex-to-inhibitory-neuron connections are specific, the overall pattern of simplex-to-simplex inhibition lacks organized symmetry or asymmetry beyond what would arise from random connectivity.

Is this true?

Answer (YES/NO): NO